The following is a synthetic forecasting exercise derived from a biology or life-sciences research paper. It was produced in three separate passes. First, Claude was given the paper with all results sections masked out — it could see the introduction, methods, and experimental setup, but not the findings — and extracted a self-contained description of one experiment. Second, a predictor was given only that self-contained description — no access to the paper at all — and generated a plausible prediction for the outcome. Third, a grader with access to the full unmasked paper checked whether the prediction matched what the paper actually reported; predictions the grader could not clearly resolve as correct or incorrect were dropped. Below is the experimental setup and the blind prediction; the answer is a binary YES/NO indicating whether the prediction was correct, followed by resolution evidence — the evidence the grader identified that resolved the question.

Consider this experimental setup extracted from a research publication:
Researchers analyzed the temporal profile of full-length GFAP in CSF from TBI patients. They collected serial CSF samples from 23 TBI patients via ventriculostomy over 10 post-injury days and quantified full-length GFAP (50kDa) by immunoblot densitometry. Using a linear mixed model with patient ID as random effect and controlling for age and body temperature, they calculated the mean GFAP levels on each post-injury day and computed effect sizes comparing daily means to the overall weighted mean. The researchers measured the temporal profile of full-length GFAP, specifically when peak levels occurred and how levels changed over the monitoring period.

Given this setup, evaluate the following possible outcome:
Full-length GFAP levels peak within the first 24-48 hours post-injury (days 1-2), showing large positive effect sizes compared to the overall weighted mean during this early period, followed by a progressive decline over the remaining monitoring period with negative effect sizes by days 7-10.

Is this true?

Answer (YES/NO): NO